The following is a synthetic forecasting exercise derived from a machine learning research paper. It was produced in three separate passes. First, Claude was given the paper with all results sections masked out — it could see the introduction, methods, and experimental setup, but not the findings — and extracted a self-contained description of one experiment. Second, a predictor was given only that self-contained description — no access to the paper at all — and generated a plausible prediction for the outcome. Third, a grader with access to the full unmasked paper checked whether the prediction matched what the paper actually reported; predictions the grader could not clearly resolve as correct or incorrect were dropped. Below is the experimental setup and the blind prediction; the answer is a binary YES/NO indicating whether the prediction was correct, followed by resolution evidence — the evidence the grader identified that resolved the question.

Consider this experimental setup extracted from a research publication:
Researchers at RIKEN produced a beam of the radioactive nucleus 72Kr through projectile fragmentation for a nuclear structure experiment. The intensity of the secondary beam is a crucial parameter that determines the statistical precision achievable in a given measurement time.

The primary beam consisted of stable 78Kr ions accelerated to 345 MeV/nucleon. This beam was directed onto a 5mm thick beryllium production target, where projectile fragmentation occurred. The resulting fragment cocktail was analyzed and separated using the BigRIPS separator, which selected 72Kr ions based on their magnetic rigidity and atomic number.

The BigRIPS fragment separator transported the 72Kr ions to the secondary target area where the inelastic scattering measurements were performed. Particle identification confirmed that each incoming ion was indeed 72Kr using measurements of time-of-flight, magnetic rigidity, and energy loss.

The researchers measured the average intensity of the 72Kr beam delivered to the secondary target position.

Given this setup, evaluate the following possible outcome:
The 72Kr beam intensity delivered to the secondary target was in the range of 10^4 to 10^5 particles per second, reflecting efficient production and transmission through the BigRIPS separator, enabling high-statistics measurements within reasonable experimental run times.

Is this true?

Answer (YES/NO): NO